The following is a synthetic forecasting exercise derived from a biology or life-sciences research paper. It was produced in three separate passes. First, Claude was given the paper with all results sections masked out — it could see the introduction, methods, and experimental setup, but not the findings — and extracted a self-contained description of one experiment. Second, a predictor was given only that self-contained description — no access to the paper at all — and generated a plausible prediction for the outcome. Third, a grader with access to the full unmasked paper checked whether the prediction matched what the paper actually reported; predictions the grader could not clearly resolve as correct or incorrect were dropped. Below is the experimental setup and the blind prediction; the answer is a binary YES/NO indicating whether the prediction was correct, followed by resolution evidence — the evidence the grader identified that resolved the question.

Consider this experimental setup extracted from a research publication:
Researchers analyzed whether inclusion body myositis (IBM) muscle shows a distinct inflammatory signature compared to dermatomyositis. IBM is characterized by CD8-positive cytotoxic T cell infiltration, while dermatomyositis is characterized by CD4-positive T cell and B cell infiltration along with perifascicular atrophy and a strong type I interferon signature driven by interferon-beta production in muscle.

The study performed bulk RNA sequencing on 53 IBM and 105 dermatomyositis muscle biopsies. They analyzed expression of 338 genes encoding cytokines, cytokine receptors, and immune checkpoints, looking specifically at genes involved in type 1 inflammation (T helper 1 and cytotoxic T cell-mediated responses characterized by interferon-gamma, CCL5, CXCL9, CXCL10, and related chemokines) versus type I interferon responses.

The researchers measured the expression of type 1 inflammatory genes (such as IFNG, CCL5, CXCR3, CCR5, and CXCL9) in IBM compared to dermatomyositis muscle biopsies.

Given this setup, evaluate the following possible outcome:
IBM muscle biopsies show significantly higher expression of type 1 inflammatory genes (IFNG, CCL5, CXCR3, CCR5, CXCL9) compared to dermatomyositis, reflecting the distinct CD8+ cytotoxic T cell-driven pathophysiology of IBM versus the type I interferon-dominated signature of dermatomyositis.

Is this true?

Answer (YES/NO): YES